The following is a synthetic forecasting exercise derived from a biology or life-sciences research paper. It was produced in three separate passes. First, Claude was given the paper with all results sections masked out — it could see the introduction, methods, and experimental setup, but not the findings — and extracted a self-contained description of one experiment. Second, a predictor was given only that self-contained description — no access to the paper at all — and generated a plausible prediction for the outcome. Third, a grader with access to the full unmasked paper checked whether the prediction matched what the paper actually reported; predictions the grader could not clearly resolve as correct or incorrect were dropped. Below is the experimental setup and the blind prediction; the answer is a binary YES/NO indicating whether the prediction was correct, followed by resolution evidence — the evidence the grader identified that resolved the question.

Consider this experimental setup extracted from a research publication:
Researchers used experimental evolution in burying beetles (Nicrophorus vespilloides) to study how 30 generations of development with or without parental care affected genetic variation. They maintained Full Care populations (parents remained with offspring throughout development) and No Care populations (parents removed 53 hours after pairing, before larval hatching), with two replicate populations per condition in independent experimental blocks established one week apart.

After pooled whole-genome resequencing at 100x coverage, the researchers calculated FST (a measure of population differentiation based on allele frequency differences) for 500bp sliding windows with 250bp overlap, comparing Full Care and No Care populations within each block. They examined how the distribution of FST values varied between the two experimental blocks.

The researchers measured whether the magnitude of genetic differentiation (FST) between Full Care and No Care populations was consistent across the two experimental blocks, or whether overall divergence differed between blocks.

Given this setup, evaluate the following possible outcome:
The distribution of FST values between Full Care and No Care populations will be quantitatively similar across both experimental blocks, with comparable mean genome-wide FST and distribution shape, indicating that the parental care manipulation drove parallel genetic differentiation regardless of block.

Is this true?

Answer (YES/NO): NO